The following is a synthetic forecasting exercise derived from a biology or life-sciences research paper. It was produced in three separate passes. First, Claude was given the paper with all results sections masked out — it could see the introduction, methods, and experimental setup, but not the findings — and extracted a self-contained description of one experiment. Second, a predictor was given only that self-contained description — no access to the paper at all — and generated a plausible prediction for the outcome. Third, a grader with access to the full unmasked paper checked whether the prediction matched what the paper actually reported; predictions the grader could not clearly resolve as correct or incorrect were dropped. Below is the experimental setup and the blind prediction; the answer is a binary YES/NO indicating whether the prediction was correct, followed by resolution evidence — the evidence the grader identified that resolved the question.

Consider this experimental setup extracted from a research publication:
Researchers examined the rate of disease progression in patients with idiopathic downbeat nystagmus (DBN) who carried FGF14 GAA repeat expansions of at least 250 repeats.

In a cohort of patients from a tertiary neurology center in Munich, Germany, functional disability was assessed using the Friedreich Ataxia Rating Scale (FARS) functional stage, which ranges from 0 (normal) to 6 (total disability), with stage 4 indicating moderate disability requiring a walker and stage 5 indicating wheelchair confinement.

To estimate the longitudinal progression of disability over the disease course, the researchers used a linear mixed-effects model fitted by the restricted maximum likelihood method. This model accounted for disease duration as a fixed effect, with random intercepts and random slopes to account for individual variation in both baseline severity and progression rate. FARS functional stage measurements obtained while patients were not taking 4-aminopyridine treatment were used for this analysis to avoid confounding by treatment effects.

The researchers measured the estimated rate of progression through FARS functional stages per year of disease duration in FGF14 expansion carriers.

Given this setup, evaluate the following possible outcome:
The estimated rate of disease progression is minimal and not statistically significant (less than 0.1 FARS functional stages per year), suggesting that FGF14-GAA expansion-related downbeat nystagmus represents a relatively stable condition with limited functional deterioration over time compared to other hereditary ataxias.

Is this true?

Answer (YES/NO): NO